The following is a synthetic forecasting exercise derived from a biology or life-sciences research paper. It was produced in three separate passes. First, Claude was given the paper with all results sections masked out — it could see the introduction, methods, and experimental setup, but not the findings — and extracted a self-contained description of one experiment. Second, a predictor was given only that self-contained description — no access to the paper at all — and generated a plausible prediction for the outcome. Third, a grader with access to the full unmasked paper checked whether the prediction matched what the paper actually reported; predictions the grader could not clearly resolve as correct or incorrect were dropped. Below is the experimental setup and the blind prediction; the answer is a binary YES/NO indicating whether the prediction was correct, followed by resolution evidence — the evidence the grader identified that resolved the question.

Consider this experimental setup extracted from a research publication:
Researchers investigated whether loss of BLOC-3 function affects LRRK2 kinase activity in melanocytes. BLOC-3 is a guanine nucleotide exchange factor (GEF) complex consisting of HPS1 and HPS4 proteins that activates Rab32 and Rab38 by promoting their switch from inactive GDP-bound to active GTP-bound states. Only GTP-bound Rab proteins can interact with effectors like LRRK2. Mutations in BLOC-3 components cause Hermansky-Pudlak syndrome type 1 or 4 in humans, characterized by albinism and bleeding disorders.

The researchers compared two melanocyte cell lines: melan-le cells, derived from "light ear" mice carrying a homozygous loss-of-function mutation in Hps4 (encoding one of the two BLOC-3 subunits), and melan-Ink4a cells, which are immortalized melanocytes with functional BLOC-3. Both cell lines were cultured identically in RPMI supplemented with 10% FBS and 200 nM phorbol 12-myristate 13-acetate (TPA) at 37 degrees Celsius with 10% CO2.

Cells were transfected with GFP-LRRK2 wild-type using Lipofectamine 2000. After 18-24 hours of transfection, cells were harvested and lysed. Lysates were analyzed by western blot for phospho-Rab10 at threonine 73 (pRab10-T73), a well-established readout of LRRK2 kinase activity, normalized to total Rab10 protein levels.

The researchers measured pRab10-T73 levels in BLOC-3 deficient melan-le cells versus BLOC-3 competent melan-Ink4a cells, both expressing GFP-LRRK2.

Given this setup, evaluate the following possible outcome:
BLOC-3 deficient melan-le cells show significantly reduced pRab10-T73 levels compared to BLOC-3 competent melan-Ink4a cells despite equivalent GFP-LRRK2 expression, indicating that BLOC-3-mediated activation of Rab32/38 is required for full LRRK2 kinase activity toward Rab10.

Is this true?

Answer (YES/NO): YES